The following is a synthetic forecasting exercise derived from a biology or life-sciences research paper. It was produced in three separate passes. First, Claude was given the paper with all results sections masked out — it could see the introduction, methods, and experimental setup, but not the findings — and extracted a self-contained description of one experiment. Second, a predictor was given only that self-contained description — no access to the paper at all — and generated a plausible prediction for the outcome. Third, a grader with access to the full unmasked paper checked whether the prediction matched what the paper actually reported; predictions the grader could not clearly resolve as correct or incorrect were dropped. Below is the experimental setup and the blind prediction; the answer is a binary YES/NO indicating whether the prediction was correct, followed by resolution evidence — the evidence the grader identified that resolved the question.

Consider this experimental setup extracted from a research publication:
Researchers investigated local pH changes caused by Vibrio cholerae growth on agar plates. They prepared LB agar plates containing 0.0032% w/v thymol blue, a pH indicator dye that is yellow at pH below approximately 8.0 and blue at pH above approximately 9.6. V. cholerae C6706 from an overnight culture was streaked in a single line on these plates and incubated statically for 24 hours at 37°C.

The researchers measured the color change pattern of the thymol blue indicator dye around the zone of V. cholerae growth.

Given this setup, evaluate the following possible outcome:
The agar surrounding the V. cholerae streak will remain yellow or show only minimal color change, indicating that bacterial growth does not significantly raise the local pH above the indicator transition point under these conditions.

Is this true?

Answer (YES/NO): NO